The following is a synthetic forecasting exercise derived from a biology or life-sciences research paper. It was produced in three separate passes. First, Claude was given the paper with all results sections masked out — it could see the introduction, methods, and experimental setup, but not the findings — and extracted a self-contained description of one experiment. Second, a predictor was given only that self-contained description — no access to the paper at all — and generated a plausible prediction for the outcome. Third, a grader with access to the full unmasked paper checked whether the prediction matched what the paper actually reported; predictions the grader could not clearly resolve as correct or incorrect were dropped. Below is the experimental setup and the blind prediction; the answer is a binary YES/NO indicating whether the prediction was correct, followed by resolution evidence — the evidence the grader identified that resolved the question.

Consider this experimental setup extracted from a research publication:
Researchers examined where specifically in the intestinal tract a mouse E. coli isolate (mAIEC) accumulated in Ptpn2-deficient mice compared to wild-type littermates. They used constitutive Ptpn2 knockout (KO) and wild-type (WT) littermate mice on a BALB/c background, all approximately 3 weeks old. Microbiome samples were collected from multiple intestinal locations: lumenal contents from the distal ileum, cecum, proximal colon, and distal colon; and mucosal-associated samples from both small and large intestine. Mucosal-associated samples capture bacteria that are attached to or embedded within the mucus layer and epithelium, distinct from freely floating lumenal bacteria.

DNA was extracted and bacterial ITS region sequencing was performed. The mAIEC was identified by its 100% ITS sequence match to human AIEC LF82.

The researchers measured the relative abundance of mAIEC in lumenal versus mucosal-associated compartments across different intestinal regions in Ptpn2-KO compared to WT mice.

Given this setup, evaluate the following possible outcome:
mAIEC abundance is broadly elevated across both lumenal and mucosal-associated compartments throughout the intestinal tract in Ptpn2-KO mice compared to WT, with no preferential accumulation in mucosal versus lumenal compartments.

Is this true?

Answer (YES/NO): YES